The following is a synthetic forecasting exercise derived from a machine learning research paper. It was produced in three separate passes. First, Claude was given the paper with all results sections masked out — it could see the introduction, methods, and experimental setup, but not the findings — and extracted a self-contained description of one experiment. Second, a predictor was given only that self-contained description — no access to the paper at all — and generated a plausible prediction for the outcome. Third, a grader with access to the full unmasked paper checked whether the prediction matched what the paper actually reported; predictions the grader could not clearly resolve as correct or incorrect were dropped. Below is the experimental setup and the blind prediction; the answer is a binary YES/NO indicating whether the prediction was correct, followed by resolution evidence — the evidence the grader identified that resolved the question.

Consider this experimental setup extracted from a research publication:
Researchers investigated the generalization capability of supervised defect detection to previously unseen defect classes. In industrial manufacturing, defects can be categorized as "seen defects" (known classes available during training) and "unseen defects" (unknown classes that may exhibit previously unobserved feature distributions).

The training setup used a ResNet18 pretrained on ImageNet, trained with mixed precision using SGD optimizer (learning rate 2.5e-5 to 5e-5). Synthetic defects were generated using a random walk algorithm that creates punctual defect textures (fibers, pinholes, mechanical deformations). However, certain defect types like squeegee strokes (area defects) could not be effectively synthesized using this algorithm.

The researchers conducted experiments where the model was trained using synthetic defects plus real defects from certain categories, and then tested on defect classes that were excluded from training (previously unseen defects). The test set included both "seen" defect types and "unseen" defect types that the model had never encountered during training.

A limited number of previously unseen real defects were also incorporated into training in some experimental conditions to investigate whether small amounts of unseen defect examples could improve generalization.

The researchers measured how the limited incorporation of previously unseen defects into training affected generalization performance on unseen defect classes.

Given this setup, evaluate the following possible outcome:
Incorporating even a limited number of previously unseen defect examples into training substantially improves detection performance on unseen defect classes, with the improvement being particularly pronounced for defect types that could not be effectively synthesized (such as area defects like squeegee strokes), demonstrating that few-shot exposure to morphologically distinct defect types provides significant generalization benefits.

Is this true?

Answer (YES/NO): YES